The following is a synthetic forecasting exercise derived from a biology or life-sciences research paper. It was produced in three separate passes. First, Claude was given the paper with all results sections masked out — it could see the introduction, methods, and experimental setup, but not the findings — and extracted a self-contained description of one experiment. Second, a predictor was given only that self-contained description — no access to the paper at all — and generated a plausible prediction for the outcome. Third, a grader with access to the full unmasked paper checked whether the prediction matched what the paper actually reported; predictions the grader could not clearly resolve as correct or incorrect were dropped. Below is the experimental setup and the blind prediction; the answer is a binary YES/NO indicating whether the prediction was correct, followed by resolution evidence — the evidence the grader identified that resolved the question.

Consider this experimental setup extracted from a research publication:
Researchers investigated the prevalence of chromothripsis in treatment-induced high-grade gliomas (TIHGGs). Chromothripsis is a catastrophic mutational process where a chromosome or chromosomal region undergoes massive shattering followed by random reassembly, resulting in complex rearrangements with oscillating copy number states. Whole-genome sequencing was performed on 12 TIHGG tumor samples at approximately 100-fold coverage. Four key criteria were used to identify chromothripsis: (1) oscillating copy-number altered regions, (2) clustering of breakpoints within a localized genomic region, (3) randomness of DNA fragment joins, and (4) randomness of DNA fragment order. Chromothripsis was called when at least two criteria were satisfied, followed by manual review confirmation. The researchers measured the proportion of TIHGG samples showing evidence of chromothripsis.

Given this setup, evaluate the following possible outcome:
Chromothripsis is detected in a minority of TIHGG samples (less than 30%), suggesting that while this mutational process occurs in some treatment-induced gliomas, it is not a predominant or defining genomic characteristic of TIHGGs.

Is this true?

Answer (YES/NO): NO